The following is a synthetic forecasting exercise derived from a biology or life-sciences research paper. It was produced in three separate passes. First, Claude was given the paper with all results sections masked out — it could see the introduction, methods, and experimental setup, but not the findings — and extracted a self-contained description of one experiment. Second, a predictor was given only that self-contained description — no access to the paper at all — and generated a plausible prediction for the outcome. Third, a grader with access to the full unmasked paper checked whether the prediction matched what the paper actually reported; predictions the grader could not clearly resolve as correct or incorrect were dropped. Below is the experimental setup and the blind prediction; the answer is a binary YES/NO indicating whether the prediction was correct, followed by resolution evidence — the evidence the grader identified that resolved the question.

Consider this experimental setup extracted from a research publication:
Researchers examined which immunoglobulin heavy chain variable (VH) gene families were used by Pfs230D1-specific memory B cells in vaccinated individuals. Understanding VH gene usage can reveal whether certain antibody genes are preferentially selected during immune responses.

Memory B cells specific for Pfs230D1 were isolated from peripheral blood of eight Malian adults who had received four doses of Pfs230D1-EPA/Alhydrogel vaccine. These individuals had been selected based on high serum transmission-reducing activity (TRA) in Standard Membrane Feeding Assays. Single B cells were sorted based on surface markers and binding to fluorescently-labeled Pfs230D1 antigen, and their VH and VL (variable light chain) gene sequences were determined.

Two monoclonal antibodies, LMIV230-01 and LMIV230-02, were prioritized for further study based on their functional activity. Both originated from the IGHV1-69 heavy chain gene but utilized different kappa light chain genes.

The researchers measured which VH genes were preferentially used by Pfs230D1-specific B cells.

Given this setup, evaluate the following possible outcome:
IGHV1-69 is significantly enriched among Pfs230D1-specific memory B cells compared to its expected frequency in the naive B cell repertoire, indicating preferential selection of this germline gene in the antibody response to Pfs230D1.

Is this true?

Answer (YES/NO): YES